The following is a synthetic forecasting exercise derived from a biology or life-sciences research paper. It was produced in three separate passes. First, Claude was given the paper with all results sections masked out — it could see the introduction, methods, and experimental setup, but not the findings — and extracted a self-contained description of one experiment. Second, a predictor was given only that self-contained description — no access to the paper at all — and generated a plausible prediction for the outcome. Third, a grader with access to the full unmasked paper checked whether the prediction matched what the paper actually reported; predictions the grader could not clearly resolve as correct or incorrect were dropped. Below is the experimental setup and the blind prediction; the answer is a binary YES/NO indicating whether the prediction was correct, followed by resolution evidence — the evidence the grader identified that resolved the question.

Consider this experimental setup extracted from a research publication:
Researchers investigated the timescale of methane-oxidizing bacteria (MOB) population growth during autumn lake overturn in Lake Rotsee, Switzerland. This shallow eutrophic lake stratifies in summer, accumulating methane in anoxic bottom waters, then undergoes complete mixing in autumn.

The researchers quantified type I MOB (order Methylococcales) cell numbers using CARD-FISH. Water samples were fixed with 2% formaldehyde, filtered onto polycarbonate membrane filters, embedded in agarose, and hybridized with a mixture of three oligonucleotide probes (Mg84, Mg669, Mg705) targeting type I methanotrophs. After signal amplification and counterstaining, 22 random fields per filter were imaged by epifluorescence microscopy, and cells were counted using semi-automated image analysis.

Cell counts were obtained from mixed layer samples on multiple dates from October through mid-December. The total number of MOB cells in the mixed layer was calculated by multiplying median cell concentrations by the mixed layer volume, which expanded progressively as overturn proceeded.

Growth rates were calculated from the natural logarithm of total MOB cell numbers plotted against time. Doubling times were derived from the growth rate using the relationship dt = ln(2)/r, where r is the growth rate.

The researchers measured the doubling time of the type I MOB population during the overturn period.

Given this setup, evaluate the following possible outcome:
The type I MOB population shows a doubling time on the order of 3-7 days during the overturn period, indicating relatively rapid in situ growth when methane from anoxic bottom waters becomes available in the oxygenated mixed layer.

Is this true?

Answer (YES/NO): NO